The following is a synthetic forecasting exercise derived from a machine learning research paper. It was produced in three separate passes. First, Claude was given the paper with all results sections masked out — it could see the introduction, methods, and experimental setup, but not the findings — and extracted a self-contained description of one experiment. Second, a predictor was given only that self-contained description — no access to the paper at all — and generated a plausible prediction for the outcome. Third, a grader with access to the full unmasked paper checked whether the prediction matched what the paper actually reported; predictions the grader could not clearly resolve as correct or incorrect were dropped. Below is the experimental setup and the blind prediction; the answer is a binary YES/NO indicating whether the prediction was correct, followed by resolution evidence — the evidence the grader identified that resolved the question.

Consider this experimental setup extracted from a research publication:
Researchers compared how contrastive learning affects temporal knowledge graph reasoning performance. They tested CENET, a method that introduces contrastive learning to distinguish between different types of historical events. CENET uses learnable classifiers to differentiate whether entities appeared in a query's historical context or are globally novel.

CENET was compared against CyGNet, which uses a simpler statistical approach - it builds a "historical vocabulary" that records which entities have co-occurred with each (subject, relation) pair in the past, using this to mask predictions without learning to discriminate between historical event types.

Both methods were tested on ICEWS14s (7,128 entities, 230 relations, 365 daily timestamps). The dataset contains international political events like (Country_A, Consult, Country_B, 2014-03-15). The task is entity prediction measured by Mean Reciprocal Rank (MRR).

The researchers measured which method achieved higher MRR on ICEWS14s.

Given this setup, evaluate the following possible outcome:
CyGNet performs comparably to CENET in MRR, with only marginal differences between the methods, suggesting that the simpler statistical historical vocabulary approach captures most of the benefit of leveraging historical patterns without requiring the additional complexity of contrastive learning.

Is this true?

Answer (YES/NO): NO